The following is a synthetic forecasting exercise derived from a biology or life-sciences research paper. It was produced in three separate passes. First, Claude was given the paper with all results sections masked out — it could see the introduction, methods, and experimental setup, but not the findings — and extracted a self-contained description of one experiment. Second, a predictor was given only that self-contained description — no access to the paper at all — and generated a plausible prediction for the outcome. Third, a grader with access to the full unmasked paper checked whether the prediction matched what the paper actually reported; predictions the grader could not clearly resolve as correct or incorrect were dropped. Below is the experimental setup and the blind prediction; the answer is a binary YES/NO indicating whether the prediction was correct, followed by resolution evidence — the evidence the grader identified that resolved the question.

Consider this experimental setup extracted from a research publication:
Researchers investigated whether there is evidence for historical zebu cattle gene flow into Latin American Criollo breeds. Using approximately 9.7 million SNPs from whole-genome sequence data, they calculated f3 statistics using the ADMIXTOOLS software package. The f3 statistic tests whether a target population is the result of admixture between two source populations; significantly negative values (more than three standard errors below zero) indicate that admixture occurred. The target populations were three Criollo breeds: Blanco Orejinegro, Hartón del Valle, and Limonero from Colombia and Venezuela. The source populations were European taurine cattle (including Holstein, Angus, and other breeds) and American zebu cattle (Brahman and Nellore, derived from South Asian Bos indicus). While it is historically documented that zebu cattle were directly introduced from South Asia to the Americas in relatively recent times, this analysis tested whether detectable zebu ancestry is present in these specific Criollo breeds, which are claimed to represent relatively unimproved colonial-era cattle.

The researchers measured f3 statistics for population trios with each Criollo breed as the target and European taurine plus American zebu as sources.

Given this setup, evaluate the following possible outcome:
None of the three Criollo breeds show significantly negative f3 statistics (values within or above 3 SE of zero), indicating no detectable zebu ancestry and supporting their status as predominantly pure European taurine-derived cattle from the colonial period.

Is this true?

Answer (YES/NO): NO